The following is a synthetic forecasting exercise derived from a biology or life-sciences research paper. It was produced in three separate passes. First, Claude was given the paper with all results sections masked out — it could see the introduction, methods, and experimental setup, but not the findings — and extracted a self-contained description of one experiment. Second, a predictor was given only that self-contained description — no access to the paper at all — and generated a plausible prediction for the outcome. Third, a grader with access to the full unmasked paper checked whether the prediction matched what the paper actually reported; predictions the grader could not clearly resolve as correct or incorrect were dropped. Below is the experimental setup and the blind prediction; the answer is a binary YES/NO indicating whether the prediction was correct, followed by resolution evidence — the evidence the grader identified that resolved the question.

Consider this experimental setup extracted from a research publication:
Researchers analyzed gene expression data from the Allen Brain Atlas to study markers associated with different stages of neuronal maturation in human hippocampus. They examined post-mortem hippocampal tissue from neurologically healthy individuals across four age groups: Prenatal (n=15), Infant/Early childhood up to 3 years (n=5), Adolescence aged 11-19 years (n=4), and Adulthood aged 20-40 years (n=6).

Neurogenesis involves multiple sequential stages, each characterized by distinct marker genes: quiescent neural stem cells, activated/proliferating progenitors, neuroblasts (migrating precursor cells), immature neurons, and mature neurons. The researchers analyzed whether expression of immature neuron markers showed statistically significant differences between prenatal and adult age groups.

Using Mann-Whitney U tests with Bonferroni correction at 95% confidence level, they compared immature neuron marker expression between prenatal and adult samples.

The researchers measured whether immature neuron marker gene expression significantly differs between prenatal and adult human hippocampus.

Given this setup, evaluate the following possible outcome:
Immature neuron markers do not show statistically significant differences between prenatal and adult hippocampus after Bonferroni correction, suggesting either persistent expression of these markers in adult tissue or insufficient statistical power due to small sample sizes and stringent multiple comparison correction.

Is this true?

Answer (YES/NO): NO